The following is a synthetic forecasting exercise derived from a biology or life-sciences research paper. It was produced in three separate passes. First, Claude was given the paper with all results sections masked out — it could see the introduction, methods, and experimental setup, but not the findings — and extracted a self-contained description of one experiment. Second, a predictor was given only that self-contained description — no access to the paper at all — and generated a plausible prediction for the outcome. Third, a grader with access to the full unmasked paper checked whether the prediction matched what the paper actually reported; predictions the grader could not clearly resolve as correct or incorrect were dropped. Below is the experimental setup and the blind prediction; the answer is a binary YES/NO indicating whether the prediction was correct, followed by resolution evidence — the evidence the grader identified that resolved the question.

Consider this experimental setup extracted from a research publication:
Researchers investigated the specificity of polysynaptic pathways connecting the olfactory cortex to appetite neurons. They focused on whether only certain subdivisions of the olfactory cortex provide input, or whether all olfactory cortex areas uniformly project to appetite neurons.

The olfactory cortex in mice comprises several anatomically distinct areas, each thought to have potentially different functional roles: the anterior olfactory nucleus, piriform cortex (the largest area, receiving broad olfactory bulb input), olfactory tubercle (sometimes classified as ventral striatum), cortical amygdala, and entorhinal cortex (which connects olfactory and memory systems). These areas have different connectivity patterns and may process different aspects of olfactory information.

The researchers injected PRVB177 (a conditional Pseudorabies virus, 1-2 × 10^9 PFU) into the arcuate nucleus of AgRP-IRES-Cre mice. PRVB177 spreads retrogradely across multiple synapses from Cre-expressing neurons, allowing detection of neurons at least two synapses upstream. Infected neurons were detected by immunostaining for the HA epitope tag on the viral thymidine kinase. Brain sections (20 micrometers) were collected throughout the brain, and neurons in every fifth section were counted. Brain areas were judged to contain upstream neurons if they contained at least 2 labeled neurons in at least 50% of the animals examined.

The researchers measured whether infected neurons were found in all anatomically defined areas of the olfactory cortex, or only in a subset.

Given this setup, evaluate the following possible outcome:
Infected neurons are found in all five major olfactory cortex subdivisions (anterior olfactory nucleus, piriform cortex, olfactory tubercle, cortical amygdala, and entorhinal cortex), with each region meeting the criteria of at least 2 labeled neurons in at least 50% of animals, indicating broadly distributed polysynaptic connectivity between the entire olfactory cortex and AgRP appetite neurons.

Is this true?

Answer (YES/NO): NO